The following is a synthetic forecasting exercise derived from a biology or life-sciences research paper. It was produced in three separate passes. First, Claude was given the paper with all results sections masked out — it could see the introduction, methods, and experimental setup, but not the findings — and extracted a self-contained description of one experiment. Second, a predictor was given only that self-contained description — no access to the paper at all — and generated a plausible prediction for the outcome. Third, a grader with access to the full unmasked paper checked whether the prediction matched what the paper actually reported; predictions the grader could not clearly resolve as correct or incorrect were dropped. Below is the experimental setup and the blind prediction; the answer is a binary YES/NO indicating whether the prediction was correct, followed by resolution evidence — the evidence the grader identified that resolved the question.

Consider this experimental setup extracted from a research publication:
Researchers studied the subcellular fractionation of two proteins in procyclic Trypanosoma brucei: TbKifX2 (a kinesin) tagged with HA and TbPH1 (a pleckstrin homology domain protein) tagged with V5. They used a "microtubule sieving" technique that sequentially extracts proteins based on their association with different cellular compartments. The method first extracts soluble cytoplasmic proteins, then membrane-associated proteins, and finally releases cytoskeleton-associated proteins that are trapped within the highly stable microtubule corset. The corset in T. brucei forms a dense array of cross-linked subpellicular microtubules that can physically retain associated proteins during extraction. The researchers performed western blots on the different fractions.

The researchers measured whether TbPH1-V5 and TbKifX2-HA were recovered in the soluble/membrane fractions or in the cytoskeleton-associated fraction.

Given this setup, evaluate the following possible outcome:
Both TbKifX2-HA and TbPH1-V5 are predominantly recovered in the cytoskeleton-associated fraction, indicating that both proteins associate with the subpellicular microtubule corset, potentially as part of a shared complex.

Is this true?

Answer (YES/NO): NO